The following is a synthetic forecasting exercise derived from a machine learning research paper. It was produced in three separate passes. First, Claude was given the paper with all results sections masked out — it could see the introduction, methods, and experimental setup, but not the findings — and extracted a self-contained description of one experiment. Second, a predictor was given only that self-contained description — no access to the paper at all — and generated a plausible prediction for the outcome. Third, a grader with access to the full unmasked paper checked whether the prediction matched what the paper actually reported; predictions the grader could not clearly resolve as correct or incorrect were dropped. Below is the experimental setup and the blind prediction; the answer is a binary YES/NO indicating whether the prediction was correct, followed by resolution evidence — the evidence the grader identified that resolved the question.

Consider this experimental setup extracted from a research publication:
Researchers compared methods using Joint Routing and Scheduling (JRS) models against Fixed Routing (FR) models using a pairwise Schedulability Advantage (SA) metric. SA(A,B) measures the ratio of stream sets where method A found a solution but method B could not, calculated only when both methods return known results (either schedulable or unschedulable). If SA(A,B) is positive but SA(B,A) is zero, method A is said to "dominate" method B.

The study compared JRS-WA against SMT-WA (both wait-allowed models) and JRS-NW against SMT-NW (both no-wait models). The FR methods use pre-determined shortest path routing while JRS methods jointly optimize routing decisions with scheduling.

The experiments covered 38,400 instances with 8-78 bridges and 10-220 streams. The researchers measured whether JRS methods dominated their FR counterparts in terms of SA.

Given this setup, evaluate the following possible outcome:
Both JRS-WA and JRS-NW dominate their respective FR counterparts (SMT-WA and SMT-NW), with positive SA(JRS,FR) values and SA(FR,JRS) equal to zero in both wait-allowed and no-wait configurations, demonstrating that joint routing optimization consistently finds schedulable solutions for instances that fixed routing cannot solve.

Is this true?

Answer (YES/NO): YES